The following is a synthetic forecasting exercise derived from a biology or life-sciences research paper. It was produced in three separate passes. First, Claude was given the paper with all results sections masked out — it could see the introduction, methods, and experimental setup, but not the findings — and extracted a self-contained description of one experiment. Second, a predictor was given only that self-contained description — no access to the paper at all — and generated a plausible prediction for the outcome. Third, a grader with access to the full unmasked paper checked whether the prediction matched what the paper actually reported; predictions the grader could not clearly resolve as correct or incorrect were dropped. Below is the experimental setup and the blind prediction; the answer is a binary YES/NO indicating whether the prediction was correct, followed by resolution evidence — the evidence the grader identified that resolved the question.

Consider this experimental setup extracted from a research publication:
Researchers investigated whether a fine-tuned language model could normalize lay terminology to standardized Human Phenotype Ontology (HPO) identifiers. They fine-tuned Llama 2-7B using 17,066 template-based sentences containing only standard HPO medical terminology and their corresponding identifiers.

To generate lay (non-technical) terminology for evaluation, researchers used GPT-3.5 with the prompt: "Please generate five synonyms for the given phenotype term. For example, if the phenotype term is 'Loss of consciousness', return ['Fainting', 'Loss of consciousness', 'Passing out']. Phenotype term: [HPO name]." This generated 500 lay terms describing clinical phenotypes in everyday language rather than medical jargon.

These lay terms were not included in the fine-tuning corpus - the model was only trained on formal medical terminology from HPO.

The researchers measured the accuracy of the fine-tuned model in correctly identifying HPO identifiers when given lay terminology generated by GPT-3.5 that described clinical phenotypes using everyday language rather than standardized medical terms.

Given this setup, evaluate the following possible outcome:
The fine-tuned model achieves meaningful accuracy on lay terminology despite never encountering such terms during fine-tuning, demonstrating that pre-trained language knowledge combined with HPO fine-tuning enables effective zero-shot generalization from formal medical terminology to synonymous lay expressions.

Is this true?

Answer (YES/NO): NO